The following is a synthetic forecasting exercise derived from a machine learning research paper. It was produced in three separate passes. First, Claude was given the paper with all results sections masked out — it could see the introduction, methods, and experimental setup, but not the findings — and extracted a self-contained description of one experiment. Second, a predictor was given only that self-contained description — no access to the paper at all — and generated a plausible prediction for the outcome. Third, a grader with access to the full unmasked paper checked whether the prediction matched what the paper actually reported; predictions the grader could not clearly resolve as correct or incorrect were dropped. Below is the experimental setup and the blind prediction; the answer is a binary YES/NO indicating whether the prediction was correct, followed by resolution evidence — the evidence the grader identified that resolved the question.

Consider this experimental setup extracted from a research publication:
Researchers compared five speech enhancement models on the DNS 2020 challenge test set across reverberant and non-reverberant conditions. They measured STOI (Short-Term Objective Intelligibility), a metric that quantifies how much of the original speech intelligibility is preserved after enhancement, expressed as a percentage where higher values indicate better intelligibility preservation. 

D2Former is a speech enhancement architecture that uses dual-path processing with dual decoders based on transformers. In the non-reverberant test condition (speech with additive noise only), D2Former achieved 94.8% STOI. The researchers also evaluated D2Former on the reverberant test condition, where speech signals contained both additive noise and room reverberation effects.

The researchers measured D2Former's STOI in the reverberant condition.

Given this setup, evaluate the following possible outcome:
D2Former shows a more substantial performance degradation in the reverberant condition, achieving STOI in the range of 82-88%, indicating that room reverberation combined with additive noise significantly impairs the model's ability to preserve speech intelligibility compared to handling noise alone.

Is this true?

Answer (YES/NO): NO